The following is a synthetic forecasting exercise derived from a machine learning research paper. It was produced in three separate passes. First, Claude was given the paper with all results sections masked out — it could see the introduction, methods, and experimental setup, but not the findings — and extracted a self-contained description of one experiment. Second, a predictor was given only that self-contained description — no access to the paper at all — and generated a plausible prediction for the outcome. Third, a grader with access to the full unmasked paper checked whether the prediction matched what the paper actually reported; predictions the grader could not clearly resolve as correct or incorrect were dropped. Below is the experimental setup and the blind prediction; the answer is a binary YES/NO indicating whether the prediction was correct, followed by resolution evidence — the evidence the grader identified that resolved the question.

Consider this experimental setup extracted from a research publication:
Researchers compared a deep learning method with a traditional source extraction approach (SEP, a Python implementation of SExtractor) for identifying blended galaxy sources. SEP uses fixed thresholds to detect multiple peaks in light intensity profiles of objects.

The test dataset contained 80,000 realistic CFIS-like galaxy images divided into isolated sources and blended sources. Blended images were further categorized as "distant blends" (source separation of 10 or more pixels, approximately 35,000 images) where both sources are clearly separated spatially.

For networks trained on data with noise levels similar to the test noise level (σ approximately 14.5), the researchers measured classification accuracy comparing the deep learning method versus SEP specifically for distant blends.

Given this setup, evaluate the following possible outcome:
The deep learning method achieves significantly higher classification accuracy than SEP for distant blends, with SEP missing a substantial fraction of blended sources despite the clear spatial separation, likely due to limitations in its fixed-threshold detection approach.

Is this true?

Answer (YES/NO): NO